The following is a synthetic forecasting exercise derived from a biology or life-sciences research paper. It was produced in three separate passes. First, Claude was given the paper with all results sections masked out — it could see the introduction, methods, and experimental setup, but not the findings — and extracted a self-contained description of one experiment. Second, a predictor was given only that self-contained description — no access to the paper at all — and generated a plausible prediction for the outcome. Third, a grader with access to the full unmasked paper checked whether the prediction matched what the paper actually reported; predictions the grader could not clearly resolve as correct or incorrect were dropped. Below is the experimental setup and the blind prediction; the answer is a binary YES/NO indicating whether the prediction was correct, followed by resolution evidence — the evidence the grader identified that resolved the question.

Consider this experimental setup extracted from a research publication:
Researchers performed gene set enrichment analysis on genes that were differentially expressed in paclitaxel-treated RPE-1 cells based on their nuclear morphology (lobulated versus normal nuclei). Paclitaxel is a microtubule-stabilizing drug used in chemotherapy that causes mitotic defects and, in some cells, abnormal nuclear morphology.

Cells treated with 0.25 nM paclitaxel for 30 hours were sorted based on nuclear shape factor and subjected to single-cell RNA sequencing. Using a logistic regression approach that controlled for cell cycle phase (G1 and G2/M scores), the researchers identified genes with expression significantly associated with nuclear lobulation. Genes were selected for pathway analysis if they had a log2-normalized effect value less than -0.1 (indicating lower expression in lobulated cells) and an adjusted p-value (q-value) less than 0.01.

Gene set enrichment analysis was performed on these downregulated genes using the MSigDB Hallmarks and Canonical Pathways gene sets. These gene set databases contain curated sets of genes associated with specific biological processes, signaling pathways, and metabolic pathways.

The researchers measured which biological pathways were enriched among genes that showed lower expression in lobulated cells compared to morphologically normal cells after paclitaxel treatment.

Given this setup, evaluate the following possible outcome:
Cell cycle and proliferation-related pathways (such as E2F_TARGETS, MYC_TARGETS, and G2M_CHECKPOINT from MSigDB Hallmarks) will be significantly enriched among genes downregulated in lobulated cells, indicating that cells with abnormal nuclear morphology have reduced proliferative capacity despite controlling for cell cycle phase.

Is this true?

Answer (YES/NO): NO